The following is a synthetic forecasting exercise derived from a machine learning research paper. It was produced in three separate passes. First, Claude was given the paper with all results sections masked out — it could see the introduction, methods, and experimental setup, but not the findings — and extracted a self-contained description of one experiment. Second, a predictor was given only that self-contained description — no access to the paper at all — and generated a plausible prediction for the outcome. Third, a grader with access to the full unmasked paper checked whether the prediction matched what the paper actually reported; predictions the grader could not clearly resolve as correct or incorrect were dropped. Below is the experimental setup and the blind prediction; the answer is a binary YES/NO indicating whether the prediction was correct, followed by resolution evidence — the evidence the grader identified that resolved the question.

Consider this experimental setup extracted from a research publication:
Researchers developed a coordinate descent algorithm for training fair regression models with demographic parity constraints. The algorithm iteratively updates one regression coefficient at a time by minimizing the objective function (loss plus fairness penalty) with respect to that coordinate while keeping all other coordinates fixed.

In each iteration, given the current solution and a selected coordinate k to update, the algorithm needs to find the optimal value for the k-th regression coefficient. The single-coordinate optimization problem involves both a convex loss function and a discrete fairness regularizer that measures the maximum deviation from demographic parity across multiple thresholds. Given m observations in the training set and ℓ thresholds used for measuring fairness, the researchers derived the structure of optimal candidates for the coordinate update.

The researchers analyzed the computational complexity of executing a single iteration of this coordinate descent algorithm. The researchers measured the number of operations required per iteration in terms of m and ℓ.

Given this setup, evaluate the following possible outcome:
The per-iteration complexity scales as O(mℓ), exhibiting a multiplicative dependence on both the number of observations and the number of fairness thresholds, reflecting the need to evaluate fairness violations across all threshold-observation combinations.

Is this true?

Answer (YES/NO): YES